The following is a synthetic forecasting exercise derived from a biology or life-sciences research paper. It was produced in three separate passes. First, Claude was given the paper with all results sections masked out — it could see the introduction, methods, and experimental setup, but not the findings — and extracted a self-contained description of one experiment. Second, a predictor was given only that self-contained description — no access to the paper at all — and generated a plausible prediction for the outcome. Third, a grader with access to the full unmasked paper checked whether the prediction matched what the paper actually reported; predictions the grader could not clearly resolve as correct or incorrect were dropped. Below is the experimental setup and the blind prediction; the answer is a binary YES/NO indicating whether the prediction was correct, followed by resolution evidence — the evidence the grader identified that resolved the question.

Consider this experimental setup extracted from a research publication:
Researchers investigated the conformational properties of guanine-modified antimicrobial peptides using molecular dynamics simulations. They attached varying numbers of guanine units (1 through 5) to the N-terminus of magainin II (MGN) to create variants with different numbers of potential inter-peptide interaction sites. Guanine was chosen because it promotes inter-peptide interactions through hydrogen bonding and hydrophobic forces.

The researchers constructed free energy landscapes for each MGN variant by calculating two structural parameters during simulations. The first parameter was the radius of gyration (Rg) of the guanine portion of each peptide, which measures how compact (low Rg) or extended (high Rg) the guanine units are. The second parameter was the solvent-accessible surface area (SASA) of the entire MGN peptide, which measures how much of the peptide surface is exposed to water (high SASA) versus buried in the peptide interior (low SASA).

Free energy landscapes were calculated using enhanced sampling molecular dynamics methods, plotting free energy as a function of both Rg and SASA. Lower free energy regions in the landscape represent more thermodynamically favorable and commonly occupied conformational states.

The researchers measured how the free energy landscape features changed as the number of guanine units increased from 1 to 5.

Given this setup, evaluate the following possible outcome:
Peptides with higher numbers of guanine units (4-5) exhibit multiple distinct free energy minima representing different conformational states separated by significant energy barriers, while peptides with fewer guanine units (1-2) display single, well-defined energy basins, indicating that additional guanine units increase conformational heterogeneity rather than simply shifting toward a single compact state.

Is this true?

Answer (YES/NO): NO